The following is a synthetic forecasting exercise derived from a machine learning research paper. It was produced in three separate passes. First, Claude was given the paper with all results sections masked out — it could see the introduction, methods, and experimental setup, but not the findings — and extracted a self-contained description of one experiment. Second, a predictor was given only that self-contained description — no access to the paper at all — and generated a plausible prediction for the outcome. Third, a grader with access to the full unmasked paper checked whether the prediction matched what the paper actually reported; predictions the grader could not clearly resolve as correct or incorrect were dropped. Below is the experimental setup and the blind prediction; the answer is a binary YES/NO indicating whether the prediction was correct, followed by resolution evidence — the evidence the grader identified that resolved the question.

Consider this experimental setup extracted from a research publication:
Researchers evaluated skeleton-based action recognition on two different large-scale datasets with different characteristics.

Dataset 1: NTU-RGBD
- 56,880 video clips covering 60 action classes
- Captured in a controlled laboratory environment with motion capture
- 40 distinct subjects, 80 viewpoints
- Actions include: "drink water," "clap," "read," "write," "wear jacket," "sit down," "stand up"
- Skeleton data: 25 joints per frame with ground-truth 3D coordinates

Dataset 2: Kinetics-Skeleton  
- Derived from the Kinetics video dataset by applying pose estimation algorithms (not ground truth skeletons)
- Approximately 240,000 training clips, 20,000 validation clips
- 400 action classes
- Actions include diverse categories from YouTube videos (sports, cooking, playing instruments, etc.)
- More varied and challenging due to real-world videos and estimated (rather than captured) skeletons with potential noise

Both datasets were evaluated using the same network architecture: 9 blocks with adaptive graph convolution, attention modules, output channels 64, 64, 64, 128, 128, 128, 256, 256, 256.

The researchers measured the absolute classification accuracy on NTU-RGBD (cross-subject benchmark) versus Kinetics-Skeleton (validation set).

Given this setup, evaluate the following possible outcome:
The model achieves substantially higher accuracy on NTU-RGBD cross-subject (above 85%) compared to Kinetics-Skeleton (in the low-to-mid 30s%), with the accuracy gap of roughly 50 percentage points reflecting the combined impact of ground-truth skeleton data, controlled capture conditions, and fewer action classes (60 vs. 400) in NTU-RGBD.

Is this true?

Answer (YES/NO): NO